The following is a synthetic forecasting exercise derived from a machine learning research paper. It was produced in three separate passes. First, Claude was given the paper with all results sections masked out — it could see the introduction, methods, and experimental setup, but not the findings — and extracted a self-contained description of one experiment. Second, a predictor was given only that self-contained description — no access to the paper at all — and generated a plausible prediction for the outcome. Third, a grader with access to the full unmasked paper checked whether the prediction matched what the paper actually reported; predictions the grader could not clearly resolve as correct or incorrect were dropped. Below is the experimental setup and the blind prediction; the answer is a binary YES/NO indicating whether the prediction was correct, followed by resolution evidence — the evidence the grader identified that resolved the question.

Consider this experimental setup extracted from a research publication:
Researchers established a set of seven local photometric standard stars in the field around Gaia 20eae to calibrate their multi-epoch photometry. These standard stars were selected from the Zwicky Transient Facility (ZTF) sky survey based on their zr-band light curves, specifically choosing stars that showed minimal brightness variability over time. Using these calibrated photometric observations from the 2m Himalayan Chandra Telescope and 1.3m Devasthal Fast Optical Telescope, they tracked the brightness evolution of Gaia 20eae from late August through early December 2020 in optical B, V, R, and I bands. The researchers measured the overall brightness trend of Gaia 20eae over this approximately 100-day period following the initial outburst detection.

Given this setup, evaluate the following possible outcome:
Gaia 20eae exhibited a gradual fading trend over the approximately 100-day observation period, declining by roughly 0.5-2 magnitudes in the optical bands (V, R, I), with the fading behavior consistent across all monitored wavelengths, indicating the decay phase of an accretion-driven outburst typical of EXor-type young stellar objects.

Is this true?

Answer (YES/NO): NO